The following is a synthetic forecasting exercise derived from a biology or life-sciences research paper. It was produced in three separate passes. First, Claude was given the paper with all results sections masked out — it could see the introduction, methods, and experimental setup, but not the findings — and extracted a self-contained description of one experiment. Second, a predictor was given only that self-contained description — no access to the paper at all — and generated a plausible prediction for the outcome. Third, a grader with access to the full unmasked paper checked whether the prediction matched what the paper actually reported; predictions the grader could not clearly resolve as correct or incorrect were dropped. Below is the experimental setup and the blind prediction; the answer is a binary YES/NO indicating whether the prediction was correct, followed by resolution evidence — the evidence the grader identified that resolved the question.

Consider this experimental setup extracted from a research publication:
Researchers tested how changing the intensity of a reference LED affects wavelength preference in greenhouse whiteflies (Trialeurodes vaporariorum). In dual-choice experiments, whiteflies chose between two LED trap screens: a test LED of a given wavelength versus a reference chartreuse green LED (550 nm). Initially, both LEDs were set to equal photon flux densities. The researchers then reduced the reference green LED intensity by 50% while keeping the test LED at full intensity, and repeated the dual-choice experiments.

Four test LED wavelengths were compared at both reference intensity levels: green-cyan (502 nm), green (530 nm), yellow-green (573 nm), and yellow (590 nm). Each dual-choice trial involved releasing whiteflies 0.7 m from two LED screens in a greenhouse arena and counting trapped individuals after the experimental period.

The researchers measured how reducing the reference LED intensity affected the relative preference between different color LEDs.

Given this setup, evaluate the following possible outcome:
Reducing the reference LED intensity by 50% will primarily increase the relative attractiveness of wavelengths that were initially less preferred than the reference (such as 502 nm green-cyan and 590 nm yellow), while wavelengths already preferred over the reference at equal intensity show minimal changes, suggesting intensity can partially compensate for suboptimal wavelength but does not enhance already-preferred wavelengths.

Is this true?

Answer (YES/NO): NO